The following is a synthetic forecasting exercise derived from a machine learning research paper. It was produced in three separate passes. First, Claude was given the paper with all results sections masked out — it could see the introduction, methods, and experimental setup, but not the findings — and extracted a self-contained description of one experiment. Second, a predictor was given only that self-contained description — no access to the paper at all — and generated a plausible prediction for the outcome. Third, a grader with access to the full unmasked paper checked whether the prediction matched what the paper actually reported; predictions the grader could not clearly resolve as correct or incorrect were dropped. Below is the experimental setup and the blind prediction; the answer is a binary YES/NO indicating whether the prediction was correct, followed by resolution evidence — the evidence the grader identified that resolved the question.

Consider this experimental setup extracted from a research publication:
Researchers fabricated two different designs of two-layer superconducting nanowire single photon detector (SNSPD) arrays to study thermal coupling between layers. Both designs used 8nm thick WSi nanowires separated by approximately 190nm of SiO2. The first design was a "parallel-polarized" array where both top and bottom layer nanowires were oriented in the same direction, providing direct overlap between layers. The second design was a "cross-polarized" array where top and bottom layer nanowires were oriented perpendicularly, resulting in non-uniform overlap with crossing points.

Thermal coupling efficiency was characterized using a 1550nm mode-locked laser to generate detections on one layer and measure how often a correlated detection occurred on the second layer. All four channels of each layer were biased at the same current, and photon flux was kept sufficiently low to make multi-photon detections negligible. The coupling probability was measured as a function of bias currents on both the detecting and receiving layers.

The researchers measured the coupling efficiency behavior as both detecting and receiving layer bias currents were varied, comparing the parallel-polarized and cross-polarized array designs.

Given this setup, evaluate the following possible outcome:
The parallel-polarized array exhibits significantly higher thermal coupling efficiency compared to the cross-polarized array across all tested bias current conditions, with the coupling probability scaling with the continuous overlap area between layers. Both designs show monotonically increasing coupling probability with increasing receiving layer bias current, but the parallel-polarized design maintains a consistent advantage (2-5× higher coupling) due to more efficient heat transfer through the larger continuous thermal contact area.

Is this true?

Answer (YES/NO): NO